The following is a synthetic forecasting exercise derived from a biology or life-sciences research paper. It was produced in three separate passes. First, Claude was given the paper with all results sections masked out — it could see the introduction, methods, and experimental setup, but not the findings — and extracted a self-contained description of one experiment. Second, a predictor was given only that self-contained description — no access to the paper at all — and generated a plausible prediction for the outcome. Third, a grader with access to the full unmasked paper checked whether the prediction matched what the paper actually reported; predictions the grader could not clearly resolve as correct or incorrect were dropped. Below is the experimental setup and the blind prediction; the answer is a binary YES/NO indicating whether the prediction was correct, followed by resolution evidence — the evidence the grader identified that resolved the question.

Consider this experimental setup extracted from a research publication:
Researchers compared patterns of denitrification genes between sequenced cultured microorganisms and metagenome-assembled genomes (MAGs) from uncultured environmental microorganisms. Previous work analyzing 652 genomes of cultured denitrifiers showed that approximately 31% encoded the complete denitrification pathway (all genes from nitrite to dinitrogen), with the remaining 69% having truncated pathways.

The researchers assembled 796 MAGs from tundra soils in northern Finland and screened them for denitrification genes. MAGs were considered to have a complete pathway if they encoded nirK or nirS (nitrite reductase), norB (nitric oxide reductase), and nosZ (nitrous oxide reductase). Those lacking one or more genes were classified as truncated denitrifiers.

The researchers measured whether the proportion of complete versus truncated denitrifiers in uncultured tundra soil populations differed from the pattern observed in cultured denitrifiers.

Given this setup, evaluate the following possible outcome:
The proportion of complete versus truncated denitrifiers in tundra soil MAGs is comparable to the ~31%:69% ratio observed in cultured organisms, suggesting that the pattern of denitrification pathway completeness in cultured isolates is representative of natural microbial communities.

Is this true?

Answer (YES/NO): NO